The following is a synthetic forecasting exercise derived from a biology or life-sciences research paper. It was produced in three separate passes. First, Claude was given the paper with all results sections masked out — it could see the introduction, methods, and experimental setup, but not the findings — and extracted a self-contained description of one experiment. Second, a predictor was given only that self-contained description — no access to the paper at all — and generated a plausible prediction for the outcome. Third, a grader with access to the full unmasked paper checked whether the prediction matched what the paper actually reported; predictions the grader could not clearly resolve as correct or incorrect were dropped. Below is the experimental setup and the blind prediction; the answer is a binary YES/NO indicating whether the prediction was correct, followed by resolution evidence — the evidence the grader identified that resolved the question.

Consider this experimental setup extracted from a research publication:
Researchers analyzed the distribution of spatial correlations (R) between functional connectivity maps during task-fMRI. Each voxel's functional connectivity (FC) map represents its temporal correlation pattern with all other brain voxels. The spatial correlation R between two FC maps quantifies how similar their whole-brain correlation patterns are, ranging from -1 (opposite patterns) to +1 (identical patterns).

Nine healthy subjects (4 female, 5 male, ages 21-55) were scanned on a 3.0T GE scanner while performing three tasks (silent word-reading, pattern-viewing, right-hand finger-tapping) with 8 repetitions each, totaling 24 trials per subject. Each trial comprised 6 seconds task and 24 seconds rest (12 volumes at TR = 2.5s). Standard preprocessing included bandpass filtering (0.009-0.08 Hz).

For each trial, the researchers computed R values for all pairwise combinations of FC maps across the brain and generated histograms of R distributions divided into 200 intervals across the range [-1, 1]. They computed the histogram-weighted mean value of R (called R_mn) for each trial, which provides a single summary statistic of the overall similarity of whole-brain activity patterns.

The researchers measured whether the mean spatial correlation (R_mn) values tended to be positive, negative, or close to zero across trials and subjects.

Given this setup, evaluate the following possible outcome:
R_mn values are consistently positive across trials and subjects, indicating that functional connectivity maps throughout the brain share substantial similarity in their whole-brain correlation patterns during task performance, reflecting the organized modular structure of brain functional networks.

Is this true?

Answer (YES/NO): YES